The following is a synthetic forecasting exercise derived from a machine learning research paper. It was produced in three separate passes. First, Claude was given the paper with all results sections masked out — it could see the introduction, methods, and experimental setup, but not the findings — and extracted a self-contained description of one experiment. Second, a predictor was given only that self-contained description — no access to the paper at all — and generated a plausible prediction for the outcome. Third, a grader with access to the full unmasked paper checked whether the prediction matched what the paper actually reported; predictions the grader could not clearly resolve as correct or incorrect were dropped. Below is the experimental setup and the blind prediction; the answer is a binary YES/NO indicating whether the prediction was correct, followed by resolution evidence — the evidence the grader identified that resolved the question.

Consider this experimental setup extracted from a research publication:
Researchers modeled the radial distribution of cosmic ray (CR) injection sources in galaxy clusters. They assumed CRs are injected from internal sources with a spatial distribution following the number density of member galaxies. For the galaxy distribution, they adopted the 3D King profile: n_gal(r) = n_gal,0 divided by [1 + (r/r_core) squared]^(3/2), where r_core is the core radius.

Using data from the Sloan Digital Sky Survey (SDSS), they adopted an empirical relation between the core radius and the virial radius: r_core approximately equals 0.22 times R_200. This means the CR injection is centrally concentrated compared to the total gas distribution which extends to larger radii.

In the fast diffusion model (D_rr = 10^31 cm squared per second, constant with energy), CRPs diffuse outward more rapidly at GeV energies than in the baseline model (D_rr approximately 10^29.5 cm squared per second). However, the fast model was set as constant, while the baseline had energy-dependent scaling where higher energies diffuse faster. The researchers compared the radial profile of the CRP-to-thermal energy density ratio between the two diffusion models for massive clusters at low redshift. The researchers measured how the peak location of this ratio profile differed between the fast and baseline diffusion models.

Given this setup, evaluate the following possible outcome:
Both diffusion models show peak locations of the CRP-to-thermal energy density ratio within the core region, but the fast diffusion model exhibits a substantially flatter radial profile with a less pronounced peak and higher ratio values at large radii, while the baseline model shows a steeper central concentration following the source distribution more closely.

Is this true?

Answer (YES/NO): NO